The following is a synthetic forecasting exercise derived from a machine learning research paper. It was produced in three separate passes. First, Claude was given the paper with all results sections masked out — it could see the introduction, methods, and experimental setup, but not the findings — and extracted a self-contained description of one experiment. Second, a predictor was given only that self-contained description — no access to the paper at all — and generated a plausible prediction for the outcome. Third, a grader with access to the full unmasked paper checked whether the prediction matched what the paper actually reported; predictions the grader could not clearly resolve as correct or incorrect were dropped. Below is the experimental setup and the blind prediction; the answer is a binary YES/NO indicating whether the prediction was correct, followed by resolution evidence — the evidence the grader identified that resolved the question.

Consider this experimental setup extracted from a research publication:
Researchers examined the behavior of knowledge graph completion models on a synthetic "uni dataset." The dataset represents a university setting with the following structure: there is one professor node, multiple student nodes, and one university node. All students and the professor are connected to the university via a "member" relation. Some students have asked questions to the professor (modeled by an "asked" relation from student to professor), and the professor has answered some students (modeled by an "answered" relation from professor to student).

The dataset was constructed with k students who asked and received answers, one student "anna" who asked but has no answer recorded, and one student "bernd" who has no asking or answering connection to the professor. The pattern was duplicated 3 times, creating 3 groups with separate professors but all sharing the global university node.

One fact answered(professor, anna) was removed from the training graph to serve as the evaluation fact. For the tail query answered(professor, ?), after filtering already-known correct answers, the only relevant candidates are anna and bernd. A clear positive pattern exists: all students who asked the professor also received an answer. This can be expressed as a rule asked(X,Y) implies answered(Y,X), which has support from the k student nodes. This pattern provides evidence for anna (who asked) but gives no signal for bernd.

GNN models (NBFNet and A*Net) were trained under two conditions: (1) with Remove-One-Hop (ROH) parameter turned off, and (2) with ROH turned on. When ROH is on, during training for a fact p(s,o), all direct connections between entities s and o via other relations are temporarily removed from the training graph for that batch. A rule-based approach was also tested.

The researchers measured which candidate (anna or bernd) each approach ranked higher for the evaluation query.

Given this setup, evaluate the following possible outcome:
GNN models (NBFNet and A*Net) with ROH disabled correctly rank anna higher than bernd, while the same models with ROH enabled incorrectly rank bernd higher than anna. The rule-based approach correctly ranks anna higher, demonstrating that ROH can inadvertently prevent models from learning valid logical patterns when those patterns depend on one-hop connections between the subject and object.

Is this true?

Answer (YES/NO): YES